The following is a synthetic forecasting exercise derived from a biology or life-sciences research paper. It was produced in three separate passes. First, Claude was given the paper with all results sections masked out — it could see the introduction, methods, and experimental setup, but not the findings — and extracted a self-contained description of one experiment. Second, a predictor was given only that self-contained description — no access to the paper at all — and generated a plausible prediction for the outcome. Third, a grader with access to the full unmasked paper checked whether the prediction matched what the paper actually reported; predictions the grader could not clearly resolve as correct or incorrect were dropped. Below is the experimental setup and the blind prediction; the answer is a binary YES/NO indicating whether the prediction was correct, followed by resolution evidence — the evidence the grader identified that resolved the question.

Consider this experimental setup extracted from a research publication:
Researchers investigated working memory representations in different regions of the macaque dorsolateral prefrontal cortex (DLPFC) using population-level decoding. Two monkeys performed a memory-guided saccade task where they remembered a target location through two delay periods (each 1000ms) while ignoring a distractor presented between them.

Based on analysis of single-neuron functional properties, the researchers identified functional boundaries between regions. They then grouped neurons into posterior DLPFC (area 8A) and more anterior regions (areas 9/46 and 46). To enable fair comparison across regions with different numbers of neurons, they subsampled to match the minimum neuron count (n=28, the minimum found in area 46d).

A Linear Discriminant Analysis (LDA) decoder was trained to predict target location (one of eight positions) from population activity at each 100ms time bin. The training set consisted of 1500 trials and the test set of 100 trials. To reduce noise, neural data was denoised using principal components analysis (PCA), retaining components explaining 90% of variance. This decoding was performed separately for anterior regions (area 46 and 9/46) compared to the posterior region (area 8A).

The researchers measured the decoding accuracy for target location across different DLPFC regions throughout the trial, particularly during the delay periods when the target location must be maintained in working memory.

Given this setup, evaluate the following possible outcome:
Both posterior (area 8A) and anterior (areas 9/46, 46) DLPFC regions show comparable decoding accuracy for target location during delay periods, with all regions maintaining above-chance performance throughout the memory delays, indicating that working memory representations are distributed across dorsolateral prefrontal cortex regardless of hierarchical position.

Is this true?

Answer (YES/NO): NO